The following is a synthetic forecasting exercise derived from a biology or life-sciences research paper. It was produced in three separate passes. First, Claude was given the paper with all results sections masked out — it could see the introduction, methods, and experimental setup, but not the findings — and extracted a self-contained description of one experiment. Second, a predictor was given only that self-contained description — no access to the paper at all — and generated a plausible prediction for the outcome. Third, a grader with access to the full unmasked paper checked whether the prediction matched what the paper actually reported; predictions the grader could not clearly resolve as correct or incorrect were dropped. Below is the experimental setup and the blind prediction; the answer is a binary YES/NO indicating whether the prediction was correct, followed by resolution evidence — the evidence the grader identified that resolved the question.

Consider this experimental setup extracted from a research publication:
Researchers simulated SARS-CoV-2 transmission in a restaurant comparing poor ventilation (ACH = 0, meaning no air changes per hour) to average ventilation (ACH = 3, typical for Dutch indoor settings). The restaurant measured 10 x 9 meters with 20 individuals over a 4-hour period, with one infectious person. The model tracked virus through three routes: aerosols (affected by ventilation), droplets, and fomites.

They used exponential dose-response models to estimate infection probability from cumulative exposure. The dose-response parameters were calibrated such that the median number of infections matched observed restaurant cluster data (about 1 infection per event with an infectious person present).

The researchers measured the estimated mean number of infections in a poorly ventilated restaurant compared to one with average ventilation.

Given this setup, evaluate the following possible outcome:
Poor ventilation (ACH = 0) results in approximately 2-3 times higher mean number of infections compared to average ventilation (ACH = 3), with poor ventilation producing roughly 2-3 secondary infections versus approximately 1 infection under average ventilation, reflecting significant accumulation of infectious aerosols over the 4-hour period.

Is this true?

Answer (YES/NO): NO